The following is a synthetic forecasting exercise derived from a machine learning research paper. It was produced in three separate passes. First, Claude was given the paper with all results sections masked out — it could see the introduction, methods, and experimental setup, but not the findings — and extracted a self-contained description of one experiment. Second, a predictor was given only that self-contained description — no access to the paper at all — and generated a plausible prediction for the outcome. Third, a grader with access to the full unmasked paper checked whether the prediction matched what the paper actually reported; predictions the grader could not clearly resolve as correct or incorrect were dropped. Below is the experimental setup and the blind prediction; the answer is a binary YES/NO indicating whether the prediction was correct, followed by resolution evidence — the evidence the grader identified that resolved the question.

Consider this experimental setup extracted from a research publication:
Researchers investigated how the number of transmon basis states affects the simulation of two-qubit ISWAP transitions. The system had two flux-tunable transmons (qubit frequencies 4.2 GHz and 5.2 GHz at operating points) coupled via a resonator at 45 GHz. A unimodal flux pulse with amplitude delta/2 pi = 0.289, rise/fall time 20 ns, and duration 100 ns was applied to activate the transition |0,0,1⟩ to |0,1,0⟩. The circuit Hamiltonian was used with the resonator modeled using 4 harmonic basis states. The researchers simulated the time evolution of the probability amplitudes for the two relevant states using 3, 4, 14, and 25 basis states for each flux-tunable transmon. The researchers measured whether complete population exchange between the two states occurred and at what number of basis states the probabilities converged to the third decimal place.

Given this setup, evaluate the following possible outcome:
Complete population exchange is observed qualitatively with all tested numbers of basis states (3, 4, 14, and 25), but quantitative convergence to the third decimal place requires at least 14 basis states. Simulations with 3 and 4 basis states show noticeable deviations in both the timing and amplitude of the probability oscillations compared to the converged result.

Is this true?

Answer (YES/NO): NO